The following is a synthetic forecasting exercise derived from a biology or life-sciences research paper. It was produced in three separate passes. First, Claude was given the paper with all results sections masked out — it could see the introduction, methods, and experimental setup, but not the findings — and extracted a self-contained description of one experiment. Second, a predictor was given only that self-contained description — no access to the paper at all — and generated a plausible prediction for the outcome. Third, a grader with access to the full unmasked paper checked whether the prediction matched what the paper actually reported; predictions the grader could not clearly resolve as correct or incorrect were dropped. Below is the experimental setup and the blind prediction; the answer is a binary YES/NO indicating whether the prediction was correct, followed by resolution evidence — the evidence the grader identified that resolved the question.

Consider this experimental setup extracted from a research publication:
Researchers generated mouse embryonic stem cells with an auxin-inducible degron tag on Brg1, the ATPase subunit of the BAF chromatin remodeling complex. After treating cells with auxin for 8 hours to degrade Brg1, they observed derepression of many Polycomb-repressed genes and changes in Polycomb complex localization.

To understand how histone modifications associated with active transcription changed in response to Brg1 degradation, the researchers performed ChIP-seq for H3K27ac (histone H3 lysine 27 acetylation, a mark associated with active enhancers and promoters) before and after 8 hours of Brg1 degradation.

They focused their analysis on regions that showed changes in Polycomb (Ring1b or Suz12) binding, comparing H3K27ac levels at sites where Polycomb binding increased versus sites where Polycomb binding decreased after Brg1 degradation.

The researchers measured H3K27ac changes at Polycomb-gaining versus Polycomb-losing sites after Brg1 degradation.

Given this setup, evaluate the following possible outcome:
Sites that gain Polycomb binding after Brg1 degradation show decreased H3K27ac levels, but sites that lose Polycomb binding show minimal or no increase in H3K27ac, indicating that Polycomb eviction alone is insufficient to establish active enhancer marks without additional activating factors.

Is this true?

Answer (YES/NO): NO